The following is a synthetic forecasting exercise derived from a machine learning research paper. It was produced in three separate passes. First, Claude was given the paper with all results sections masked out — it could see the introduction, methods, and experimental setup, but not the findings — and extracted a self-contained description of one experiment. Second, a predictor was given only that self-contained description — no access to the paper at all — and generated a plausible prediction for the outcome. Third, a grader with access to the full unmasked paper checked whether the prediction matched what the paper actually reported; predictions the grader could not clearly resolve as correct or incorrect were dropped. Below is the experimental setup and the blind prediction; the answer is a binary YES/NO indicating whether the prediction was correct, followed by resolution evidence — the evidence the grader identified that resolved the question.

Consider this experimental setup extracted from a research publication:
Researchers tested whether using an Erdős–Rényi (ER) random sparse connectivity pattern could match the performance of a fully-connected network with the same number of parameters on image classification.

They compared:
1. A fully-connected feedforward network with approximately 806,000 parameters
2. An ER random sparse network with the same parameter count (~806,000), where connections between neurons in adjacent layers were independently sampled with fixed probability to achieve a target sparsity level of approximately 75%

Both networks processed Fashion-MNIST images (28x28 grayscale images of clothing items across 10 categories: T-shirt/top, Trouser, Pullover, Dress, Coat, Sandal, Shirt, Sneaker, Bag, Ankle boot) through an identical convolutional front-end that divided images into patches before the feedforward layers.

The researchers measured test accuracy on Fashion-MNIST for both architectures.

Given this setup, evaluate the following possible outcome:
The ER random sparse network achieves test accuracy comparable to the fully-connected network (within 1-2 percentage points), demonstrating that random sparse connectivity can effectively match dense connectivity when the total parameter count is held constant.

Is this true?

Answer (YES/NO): NO